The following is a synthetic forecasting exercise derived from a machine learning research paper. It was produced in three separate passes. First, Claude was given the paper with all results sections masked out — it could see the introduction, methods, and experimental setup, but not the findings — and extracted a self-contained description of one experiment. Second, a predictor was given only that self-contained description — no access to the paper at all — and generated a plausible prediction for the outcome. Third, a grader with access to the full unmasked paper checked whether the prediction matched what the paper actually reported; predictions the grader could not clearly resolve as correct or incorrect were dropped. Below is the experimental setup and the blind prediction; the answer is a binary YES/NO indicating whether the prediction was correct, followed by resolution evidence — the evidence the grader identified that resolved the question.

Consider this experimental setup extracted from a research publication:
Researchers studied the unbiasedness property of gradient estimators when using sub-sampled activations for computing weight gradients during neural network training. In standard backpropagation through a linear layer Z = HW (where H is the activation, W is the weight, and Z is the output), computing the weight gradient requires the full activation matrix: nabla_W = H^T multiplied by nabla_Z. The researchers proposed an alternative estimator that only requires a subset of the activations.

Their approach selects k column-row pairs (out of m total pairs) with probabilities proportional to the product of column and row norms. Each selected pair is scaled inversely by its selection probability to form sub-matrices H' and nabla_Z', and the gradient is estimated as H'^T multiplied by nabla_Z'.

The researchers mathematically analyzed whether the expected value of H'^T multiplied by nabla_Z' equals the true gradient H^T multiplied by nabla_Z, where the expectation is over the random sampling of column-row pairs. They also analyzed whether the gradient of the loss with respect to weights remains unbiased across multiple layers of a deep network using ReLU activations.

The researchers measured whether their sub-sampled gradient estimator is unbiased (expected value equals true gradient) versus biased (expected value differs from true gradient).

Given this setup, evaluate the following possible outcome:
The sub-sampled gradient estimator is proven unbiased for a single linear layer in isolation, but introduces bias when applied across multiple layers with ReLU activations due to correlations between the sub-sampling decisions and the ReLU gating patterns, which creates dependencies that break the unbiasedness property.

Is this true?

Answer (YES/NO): NO